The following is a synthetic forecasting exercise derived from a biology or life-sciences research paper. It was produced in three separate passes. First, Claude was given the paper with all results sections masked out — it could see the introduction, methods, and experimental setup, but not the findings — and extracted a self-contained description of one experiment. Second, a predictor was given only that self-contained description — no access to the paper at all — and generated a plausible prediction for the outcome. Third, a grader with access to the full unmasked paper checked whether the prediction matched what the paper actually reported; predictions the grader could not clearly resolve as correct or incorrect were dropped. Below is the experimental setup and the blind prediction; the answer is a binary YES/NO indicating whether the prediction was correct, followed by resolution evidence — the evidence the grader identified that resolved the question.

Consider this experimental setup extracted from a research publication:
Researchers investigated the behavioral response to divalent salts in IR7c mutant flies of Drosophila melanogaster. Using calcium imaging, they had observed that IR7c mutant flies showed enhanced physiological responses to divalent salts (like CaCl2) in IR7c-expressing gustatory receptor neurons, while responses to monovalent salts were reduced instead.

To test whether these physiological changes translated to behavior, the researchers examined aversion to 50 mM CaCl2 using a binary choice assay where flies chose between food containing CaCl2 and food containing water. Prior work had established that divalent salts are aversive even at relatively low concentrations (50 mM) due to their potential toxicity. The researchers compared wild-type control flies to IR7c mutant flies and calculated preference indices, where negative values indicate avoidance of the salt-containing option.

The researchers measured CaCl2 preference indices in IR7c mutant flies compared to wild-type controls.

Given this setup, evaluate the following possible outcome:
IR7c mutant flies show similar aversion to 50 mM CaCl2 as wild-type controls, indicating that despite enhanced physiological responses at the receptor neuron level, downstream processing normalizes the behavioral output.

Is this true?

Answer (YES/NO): NO